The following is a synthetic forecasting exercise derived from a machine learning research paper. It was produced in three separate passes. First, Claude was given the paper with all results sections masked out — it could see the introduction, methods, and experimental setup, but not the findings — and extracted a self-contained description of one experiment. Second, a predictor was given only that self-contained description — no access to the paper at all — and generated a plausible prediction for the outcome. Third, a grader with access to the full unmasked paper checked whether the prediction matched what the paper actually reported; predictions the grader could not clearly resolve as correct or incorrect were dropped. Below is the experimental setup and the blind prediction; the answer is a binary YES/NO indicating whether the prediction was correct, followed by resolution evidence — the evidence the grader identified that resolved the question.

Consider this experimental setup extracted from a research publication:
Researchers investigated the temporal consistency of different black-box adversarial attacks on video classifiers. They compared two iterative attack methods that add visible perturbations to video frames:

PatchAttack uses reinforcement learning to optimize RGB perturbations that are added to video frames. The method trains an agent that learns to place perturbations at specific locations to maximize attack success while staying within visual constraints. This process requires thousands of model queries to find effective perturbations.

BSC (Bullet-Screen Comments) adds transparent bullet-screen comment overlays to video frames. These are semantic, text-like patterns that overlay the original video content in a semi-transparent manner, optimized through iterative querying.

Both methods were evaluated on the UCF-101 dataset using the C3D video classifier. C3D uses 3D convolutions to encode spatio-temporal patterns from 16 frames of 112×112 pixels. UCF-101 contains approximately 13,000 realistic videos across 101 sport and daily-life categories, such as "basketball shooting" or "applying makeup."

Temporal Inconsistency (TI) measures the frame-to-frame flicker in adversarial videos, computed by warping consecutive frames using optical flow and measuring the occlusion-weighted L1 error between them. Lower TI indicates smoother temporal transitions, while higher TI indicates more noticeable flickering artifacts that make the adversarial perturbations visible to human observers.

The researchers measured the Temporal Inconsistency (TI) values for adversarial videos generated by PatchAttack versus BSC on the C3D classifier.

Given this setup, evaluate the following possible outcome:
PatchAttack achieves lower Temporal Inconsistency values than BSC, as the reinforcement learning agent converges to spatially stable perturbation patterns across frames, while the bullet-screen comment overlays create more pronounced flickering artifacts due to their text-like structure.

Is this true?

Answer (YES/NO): NO